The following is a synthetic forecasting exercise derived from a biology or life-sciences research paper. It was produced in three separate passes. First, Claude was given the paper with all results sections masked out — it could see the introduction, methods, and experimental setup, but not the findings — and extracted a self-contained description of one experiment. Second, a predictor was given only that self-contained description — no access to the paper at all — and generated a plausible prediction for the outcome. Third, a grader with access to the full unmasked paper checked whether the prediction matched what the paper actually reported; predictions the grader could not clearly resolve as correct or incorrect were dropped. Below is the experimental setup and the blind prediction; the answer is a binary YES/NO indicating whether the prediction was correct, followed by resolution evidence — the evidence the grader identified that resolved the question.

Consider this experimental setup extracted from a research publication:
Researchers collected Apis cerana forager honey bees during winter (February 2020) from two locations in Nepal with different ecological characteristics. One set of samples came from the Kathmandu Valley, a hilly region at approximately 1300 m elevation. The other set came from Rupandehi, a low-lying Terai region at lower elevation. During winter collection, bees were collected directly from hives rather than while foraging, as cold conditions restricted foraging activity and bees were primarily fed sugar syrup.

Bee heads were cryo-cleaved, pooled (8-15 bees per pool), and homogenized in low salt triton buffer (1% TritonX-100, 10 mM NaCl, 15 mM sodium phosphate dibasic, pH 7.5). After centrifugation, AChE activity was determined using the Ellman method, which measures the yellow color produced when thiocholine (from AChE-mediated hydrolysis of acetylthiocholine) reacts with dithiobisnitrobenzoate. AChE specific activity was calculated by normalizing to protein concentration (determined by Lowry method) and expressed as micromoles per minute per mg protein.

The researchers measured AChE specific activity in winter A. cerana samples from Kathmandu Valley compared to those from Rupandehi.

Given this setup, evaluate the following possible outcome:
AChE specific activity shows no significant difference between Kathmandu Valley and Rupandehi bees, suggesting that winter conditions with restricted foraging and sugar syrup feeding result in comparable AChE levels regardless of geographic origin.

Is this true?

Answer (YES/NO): NO